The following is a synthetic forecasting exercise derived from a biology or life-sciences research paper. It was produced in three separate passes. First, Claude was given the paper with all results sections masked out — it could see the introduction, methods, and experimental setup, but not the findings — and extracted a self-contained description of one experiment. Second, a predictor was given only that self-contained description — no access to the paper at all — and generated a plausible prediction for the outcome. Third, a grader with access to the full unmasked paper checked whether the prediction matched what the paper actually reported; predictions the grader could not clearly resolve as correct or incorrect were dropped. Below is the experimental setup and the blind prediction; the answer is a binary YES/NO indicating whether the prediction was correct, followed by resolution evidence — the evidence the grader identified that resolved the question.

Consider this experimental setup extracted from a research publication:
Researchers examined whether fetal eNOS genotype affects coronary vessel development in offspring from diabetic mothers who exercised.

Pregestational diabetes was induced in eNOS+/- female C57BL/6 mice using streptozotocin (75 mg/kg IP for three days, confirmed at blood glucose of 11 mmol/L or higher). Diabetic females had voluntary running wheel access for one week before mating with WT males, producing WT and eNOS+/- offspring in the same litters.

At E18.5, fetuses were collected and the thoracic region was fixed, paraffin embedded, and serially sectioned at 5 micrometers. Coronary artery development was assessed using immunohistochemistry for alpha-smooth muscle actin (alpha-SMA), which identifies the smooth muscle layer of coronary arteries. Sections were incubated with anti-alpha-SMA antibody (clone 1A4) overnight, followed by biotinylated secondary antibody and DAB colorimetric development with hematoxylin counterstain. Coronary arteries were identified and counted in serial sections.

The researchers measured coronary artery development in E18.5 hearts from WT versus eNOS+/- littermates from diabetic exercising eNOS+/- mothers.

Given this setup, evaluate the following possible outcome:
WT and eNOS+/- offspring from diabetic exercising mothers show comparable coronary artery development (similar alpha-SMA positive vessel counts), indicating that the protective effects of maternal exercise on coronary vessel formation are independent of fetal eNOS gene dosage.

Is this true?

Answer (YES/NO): NO